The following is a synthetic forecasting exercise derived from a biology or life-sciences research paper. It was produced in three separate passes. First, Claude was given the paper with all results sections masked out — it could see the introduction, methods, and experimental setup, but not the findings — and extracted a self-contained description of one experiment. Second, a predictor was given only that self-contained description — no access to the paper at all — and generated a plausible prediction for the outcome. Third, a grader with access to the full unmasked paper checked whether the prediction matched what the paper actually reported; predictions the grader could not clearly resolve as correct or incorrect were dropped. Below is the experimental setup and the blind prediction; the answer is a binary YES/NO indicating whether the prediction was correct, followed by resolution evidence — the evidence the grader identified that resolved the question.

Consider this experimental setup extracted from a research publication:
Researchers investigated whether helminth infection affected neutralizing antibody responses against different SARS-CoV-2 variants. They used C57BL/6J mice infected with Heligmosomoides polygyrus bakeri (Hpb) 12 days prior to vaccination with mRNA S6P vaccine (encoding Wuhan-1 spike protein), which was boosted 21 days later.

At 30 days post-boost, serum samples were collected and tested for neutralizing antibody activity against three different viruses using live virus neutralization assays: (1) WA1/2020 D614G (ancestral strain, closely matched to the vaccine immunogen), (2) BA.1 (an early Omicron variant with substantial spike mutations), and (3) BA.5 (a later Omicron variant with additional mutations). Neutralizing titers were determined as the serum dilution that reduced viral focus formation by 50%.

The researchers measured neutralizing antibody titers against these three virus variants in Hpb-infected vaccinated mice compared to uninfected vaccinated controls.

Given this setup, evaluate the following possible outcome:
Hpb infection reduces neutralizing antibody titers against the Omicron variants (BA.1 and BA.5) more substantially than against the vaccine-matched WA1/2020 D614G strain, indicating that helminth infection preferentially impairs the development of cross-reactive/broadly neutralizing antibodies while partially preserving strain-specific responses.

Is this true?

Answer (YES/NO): NO